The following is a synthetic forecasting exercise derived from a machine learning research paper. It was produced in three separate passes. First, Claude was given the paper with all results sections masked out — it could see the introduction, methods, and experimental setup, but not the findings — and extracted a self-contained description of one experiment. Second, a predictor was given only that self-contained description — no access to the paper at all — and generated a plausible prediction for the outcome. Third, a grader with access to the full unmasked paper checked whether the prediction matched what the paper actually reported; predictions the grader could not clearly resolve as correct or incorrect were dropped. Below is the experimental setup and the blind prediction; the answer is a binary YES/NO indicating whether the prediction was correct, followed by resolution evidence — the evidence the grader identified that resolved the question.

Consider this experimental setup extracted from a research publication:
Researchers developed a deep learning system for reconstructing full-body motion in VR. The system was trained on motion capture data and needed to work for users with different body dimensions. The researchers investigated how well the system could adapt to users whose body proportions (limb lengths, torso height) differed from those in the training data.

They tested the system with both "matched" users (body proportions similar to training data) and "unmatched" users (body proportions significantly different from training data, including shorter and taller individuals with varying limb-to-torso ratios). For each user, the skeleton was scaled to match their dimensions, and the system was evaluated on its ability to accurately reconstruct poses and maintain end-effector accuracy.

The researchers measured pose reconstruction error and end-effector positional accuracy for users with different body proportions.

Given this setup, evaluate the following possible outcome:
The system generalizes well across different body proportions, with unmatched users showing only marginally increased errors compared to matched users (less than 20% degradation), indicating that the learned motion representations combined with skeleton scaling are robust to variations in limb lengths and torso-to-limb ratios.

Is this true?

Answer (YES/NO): NO